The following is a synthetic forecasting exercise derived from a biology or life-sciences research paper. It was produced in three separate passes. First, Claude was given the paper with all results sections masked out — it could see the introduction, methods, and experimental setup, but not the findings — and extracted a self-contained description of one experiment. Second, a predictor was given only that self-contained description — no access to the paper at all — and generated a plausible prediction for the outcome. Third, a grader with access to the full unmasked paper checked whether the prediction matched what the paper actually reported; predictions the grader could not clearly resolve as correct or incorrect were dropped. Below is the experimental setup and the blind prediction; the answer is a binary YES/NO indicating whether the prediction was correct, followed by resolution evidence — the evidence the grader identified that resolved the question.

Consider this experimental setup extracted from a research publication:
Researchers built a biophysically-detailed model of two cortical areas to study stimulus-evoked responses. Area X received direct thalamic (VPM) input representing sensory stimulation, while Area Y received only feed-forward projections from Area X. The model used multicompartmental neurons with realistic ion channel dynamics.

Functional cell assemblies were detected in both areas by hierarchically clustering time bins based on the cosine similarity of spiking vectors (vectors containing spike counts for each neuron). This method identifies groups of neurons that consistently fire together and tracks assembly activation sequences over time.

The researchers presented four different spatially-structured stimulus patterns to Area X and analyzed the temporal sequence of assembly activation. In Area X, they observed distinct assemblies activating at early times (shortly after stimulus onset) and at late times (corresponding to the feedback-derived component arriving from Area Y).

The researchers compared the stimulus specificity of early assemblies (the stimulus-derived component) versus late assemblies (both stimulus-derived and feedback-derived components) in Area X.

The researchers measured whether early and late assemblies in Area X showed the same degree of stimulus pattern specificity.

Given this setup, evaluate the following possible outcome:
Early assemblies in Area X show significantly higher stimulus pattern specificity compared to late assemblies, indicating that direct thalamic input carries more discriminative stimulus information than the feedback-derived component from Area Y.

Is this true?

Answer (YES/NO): YES